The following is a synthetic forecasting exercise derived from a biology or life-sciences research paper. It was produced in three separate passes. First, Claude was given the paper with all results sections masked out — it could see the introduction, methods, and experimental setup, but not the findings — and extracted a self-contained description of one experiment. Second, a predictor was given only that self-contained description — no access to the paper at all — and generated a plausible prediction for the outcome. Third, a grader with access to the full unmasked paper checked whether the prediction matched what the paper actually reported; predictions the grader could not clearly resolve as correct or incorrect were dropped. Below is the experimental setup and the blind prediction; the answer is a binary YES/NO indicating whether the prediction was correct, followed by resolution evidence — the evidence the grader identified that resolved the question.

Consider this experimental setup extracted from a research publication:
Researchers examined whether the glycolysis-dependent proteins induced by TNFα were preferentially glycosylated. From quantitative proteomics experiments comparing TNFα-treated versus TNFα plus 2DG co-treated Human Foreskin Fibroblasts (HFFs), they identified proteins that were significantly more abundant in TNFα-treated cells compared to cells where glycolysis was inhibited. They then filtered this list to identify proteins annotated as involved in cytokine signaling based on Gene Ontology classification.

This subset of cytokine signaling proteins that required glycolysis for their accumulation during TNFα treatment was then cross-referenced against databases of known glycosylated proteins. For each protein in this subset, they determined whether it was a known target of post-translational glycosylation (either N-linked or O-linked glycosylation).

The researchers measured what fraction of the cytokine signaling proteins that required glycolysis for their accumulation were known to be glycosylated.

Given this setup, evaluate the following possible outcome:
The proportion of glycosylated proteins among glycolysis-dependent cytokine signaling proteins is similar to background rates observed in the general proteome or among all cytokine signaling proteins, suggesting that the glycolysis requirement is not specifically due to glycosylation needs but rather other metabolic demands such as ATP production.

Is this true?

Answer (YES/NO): NO